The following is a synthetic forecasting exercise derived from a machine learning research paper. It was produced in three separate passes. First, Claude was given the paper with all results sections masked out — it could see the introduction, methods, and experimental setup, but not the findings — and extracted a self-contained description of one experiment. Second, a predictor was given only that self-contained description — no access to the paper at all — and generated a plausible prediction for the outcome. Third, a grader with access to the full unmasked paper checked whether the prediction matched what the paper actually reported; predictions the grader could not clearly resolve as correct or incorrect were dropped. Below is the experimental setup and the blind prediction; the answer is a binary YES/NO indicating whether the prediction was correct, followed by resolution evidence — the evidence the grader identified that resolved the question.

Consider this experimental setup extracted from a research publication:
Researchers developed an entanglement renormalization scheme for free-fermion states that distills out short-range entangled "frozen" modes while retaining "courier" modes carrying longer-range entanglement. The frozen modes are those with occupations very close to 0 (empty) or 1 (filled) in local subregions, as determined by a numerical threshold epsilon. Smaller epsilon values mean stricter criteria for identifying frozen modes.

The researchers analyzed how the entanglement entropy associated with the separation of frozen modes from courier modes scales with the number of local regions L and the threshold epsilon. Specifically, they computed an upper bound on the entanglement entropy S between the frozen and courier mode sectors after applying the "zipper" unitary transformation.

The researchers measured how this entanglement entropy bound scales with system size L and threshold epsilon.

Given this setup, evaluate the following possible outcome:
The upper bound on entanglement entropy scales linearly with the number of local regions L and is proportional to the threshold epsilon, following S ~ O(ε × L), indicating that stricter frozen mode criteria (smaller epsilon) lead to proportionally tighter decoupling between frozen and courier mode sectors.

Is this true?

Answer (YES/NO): NO